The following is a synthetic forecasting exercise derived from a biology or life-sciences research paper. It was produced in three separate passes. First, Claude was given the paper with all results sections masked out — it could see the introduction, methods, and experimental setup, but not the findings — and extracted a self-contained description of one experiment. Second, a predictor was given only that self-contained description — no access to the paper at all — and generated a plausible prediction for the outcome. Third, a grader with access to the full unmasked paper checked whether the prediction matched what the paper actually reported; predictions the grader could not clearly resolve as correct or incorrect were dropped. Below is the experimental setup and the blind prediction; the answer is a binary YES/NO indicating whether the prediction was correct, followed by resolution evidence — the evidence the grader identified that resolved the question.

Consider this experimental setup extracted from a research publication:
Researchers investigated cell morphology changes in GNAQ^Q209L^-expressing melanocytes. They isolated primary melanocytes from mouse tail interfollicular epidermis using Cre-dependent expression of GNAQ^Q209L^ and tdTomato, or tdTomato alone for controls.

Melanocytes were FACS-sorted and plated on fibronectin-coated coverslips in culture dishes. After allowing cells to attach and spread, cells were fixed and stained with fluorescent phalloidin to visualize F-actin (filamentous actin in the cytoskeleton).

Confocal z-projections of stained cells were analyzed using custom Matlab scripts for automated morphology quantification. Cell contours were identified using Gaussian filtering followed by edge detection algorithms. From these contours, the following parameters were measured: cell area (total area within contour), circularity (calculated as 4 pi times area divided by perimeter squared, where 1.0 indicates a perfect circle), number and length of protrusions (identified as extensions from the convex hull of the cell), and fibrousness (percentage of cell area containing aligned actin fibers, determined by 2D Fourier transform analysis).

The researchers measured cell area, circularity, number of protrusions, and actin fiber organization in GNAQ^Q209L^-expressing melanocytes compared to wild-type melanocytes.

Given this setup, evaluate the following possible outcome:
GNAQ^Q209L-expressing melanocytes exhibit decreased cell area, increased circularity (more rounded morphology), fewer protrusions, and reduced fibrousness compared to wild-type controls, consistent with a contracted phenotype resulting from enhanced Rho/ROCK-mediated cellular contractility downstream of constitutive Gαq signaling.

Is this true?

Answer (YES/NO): NO